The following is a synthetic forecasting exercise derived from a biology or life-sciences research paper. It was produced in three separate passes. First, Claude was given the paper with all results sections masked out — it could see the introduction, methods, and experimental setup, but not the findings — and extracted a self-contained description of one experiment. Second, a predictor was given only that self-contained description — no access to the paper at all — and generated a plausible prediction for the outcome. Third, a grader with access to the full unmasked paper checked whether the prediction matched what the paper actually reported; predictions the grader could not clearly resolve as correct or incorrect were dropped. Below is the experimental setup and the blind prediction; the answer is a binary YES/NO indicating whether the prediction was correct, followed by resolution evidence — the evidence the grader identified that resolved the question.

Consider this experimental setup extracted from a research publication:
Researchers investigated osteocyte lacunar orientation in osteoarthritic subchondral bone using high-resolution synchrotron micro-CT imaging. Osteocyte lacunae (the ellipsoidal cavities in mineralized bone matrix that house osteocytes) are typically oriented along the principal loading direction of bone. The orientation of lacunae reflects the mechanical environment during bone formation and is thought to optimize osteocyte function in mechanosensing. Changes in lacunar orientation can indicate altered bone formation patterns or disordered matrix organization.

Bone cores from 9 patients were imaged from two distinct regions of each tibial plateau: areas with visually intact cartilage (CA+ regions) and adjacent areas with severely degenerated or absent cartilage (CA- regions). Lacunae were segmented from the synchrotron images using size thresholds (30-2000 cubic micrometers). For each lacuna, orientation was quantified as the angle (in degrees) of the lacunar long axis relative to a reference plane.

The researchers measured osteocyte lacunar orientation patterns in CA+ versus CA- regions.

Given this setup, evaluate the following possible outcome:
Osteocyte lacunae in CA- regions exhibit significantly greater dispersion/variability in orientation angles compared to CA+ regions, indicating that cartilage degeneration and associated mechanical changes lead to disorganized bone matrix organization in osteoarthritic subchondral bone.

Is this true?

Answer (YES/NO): NO